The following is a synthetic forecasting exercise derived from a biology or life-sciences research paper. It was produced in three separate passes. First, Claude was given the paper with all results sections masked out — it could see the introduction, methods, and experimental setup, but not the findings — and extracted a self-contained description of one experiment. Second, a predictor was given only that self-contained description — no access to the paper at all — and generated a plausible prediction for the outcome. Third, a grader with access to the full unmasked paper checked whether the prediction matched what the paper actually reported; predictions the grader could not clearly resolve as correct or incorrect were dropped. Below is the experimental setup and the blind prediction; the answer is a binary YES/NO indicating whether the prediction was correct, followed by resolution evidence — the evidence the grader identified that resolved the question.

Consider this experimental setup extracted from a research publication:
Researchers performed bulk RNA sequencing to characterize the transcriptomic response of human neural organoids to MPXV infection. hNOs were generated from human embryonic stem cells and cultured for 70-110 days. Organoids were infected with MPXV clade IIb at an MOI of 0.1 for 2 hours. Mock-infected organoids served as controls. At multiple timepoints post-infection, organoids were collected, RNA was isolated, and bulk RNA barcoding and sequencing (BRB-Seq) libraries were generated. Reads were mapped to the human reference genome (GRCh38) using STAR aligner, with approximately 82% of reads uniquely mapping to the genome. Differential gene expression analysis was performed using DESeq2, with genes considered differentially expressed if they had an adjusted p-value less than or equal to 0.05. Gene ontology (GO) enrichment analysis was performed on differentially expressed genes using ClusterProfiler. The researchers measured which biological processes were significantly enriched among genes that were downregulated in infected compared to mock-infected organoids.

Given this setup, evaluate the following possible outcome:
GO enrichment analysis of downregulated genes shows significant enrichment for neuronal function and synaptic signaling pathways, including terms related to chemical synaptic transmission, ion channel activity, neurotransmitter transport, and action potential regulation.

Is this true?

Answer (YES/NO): NO